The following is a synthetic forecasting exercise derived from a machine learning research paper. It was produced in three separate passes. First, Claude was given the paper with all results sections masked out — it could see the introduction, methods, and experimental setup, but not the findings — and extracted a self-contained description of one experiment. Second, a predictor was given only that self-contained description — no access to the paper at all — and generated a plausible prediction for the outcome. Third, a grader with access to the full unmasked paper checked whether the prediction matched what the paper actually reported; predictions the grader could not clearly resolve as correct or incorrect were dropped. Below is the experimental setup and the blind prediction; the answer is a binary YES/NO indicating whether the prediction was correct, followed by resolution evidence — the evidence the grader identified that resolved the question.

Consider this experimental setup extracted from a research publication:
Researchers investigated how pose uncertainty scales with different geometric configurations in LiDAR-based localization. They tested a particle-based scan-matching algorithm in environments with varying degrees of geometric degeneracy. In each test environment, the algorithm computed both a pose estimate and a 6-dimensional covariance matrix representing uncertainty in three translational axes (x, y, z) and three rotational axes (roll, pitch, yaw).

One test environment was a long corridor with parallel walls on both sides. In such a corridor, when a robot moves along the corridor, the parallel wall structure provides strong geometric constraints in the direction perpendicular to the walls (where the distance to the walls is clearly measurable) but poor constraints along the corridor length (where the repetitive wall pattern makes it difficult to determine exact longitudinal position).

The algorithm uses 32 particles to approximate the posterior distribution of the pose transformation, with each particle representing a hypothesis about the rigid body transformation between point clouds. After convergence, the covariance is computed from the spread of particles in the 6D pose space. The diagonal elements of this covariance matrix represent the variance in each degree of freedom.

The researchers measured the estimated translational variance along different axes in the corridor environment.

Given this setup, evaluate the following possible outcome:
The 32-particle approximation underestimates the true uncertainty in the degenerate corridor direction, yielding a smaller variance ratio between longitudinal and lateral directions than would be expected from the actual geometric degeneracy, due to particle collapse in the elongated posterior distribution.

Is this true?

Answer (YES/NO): NO